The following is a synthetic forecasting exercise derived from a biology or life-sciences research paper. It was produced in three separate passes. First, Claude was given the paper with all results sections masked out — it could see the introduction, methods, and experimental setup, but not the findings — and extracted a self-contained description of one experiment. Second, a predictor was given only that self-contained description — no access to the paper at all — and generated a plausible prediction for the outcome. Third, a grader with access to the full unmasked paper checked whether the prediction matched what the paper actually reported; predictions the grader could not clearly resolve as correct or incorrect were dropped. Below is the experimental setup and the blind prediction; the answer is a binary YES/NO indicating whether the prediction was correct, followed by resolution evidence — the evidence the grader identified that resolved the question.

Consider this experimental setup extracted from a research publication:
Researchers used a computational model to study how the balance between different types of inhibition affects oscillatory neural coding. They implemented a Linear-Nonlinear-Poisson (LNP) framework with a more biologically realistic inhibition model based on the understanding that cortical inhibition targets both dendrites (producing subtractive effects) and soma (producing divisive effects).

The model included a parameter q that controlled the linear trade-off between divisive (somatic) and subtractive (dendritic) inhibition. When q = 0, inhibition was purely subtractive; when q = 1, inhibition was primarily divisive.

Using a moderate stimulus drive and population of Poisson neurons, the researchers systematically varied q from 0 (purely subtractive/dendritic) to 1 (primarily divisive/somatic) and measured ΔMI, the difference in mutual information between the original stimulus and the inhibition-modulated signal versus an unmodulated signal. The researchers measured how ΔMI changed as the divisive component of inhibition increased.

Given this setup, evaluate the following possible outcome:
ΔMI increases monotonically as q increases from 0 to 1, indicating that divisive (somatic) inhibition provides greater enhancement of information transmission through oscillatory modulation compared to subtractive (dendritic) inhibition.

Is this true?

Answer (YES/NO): NO